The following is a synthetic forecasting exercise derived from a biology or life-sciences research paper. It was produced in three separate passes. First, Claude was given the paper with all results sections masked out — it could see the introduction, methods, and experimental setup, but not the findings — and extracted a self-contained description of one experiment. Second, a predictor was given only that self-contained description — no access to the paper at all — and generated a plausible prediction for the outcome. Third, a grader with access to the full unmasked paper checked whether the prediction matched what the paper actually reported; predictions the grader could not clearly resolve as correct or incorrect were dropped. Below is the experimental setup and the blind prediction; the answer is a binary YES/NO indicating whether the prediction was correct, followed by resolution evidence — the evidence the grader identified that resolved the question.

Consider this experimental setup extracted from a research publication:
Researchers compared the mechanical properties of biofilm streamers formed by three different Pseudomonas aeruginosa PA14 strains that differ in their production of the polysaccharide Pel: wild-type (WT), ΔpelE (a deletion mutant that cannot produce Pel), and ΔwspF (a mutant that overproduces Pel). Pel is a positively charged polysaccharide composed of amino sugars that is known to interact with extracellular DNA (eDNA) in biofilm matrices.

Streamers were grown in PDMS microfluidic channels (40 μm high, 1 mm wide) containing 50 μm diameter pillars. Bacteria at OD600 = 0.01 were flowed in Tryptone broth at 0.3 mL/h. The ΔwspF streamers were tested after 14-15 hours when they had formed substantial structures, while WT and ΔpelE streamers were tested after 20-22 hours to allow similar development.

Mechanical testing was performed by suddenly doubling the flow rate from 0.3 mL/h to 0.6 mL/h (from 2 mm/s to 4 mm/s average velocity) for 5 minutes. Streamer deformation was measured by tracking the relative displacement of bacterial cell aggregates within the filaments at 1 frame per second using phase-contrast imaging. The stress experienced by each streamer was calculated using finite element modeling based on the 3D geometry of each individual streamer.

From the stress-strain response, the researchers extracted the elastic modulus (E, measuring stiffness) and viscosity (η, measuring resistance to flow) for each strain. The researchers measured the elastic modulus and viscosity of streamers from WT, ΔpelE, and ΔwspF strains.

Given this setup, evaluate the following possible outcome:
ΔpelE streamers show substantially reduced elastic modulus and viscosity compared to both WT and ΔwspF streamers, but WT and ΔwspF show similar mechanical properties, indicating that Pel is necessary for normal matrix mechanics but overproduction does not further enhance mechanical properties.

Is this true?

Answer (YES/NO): NO